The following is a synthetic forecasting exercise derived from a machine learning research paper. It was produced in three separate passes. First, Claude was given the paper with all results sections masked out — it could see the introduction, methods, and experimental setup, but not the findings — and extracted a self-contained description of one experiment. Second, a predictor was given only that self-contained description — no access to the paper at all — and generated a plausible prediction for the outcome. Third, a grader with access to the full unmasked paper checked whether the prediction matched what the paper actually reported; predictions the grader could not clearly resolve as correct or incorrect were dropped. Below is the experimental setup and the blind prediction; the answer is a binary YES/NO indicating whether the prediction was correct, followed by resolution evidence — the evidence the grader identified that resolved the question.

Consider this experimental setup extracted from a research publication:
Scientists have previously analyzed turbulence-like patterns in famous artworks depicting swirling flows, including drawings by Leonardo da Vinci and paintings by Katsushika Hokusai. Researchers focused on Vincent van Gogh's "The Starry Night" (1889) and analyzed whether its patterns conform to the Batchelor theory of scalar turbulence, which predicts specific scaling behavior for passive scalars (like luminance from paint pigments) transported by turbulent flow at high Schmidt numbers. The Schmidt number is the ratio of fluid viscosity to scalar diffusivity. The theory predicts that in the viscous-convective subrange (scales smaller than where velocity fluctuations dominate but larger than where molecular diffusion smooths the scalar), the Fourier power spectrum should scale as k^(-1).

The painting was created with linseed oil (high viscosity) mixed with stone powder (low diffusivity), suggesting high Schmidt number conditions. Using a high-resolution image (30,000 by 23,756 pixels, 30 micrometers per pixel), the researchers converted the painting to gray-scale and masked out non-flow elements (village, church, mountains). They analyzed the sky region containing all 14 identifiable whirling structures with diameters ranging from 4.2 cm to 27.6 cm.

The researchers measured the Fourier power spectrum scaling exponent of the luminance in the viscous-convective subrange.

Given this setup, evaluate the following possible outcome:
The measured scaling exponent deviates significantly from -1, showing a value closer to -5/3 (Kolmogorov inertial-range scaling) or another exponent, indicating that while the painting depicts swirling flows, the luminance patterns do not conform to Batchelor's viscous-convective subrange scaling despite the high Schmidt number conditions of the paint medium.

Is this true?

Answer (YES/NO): NO